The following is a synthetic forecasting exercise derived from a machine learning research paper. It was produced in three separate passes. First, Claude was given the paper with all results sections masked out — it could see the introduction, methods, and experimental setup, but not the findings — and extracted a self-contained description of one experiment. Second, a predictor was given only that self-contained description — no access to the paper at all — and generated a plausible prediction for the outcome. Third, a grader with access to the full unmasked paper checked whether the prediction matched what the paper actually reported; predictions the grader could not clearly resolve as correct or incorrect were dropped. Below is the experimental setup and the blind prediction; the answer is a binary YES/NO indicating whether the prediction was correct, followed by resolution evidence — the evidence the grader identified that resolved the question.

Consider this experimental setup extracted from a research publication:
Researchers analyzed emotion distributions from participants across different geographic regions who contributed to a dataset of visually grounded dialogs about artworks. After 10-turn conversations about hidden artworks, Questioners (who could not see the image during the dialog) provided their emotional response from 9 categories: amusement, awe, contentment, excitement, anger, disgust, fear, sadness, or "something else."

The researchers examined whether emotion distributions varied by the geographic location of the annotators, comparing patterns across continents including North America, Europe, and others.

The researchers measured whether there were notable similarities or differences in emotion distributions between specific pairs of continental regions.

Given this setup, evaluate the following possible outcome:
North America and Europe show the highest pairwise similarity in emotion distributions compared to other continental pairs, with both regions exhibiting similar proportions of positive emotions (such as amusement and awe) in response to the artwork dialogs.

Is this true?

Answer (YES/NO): NO